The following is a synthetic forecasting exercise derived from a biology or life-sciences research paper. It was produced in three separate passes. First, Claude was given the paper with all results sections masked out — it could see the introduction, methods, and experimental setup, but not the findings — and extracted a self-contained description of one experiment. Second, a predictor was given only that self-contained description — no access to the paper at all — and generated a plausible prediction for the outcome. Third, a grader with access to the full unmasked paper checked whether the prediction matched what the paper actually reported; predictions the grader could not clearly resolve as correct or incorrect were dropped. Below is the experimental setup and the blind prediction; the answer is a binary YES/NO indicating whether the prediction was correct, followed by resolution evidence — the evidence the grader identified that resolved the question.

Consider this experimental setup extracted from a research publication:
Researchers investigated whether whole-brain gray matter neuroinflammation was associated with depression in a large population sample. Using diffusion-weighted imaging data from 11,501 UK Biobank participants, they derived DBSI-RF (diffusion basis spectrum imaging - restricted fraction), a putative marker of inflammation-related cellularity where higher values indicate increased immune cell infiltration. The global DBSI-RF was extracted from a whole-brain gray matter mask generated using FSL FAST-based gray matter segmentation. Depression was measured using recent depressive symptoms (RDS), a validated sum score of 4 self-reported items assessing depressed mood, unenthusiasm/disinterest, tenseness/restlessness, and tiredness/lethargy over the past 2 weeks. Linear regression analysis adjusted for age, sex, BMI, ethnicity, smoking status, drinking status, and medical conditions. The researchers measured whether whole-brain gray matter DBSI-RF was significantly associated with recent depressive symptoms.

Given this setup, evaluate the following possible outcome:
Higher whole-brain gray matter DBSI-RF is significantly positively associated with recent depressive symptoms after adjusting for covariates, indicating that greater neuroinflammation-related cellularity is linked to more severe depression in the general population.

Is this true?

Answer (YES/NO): NO